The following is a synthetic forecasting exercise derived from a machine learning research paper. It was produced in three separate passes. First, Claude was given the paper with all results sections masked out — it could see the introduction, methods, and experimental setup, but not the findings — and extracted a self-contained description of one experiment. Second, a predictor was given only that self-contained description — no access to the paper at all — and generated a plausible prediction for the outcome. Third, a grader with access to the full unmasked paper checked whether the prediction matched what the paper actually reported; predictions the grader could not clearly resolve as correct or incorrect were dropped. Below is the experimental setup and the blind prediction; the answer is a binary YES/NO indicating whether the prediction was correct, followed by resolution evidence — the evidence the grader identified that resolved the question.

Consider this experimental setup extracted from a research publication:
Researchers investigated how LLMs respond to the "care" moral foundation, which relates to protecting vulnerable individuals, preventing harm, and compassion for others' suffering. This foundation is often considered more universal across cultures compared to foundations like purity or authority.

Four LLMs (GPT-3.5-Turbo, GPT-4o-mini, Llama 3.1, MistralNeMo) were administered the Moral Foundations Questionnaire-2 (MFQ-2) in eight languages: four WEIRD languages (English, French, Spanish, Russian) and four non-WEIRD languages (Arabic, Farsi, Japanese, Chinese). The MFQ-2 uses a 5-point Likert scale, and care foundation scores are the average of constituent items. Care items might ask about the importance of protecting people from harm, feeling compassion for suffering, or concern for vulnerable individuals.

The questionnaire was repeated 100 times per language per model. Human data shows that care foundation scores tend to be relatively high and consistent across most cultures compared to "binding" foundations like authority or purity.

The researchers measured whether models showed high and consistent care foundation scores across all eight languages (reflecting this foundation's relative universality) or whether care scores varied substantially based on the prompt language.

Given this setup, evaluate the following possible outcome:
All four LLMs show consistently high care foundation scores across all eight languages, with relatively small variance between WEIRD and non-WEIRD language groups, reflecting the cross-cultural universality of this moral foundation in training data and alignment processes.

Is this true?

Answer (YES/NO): NO